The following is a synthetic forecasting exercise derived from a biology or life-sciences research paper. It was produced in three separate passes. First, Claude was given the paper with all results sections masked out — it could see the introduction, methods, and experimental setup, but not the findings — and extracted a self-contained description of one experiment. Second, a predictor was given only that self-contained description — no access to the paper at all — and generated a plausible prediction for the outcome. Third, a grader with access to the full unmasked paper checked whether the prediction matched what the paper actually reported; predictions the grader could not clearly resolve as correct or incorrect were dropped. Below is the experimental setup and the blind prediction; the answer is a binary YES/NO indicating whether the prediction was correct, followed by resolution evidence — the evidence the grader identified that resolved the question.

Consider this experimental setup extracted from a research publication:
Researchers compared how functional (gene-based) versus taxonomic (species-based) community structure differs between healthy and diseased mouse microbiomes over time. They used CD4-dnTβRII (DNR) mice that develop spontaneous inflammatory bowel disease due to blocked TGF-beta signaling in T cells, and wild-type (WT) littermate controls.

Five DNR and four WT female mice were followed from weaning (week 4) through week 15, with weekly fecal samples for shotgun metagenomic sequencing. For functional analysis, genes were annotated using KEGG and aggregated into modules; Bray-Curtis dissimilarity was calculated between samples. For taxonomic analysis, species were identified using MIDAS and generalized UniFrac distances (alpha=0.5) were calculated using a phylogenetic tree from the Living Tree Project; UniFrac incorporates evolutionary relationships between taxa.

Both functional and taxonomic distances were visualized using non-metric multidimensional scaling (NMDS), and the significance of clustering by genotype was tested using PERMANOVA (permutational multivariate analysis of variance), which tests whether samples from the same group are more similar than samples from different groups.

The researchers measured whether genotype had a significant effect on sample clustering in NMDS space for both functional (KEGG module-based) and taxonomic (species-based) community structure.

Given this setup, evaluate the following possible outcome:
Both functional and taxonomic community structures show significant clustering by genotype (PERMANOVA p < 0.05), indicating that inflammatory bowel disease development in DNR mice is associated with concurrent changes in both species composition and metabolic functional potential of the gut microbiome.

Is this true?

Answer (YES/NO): YES